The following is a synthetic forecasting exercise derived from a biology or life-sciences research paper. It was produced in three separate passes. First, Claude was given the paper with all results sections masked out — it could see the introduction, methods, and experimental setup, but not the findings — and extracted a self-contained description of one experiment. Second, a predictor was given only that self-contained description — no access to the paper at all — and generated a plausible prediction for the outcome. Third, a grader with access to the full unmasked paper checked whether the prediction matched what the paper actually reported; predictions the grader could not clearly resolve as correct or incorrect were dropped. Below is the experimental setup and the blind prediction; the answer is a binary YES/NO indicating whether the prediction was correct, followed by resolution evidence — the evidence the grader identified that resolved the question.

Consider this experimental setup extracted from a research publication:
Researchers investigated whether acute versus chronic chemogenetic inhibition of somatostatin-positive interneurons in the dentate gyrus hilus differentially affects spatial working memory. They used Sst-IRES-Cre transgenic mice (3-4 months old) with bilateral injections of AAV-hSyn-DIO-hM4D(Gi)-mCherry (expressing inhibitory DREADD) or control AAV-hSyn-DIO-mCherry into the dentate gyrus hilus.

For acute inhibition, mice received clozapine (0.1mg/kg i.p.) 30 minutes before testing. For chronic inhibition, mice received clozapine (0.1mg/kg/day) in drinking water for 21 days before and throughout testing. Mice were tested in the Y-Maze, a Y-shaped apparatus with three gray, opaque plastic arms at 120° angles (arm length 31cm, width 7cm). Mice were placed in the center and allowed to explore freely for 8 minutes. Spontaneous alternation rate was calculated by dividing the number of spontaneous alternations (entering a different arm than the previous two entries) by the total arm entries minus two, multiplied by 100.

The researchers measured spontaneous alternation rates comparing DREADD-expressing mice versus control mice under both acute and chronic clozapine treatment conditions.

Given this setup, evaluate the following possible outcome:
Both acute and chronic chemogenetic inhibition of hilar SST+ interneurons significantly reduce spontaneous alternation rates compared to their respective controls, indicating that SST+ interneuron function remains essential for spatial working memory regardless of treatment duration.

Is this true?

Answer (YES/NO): YES